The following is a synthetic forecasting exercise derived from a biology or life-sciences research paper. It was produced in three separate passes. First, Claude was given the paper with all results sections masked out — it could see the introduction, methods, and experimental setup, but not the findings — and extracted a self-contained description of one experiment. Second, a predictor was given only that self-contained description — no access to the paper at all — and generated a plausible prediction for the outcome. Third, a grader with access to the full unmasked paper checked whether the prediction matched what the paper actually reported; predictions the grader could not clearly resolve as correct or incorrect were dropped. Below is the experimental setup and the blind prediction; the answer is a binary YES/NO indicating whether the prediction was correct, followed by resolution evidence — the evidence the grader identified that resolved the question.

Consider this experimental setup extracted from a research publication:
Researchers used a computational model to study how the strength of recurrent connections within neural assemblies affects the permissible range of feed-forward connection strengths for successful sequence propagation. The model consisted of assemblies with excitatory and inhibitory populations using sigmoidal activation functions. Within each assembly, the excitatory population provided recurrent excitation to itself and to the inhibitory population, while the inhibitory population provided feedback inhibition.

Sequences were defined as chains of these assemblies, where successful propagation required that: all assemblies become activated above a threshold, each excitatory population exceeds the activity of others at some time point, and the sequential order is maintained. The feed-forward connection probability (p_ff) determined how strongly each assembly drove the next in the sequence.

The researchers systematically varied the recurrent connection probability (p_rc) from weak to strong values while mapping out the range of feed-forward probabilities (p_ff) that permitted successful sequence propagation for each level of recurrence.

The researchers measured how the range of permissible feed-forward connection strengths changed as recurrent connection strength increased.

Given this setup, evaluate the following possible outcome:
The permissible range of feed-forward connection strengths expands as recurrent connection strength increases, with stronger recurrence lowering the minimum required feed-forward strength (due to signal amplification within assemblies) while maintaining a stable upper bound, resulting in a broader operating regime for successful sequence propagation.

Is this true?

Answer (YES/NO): NO